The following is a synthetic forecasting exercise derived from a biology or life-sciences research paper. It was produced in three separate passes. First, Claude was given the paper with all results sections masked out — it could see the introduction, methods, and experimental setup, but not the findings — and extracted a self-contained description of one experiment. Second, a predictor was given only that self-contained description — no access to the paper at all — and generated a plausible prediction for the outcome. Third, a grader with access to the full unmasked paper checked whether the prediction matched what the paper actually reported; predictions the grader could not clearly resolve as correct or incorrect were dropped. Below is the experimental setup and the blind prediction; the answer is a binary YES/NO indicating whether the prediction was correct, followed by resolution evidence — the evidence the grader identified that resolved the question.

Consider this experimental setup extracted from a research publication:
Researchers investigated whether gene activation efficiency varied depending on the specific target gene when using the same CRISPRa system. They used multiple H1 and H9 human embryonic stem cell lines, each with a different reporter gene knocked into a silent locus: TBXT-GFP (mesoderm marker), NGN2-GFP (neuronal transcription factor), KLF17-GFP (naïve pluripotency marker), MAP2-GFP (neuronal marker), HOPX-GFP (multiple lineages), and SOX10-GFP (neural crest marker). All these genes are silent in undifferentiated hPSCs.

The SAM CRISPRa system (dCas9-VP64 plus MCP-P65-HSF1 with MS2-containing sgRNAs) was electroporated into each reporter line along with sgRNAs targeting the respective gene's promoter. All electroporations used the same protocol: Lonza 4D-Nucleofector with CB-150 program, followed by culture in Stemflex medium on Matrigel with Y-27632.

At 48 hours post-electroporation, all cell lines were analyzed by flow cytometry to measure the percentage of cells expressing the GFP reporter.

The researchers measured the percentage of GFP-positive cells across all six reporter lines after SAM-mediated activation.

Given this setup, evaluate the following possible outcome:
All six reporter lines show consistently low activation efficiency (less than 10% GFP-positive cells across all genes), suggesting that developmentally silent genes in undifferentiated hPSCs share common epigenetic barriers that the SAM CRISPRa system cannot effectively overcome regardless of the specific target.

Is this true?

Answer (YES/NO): NO